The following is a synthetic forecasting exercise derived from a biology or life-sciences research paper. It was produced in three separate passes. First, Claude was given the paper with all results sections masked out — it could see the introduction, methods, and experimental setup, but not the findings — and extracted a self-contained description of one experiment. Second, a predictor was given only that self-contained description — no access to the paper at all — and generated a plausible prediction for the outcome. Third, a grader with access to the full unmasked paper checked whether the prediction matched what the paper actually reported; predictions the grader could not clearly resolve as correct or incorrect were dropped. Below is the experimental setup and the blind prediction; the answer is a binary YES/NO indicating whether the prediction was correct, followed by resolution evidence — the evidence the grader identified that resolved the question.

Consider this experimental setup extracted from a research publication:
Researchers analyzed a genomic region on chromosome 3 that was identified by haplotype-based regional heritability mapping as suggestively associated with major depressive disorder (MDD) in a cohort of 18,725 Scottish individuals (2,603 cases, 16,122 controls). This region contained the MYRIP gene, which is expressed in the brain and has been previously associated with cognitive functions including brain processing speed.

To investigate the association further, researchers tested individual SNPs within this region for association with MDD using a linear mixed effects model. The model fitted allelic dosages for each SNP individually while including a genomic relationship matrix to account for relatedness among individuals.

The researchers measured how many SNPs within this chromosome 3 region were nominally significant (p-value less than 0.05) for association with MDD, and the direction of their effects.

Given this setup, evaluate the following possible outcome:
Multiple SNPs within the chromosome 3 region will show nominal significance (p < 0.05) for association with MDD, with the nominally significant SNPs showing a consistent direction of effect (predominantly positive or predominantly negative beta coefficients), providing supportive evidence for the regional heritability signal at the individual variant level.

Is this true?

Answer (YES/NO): YES